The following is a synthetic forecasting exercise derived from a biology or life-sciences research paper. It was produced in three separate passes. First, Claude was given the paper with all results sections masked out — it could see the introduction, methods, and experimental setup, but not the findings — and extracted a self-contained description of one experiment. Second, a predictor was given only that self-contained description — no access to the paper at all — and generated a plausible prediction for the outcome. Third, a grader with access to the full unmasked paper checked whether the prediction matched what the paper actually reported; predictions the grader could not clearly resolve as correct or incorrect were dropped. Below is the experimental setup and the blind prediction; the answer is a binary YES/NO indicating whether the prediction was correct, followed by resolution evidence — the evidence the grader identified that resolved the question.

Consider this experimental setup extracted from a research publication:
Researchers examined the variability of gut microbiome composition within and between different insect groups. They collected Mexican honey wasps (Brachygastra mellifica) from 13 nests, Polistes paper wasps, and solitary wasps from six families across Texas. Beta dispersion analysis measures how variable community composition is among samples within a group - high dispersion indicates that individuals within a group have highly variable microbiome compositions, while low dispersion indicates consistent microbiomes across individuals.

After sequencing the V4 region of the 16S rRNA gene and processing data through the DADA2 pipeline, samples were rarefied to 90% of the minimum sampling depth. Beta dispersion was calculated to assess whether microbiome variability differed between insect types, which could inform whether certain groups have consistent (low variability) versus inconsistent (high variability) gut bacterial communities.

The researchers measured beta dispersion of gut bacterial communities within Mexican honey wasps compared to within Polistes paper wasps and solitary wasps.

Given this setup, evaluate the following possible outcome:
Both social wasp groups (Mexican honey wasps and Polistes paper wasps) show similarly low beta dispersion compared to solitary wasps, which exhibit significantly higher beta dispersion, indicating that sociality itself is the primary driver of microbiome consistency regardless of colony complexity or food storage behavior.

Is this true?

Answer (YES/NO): NO